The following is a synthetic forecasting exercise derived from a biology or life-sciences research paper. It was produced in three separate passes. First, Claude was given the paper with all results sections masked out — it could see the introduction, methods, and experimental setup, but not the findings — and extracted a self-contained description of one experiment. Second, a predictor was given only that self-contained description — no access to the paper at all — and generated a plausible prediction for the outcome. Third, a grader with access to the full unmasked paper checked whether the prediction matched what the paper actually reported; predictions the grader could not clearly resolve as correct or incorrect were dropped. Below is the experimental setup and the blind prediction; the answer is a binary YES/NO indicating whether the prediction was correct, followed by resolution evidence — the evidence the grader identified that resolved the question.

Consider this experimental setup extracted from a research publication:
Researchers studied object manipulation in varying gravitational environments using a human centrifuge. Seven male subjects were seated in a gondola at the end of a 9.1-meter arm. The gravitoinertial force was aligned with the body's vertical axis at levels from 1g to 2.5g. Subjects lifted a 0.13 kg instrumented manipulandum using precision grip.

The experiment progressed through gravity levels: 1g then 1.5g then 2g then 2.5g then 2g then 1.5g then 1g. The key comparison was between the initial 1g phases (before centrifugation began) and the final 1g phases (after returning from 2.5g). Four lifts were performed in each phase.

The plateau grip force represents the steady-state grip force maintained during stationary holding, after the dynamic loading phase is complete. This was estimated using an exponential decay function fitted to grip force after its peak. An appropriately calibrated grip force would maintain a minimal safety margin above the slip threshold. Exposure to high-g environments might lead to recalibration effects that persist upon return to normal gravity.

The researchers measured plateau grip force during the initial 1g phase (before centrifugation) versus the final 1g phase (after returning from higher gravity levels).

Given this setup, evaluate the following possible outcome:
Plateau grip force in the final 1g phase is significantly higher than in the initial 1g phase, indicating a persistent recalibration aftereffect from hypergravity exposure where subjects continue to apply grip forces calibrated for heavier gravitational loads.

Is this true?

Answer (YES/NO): NO